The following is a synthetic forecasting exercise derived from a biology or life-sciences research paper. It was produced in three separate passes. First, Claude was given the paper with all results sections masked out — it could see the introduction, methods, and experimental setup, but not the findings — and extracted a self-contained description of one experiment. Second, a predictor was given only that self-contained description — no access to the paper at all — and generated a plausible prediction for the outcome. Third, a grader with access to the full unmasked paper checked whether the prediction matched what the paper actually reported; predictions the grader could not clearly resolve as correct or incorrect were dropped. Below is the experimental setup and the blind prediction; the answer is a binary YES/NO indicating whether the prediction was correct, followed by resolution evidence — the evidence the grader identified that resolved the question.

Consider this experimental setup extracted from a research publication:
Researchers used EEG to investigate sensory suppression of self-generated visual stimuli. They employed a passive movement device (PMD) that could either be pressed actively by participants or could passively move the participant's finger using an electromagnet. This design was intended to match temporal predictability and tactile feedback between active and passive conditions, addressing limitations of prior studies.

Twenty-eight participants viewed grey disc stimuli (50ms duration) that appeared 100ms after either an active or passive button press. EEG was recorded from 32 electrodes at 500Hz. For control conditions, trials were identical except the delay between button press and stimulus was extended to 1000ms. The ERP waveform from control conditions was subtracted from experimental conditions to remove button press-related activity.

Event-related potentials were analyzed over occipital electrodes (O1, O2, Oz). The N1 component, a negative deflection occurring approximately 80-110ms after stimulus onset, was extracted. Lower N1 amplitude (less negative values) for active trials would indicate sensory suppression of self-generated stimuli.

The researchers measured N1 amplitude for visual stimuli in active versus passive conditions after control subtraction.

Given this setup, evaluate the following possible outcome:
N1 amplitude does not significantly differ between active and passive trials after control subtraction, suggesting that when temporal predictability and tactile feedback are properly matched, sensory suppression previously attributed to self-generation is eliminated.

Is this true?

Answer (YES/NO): NO